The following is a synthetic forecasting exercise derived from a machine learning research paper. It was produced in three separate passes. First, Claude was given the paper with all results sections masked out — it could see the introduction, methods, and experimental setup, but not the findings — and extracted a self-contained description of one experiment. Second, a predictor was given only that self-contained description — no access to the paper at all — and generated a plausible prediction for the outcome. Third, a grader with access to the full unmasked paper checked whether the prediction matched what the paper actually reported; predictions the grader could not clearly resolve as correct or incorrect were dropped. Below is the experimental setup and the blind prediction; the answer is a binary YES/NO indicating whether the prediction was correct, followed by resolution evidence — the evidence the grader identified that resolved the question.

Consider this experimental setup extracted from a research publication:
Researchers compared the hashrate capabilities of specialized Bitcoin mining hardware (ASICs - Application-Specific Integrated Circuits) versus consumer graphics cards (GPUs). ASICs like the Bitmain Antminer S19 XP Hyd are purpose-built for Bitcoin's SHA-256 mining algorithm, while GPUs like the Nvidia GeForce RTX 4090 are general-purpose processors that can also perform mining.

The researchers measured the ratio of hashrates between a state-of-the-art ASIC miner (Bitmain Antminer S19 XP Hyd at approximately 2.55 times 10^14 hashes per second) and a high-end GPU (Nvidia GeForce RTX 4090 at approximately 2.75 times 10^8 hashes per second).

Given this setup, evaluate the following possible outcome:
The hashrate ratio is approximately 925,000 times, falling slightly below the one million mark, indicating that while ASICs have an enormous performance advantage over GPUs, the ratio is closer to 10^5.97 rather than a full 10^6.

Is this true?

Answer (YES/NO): YES